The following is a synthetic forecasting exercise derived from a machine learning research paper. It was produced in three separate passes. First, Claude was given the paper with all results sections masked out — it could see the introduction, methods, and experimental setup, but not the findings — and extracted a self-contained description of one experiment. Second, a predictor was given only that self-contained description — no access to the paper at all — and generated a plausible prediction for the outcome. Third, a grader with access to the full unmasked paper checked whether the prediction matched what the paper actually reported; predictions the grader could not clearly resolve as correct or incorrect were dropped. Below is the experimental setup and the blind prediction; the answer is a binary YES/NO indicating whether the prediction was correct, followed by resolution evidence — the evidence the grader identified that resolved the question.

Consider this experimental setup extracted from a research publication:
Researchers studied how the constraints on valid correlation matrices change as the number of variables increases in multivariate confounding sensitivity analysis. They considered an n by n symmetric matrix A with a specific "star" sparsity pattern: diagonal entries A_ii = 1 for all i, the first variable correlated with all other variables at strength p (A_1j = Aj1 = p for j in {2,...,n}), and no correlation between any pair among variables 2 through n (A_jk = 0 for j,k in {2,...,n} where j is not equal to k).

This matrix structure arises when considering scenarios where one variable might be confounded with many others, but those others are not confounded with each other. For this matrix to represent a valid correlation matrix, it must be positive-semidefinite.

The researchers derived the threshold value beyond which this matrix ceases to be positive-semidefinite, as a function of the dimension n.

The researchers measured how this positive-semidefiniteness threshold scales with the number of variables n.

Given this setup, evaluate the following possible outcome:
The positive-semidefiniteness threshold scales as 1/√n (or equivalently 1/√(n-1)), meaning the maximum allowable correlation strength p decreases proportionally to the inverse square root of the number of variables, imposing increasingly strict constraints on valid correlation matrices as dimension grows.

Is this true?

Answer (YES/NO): YES